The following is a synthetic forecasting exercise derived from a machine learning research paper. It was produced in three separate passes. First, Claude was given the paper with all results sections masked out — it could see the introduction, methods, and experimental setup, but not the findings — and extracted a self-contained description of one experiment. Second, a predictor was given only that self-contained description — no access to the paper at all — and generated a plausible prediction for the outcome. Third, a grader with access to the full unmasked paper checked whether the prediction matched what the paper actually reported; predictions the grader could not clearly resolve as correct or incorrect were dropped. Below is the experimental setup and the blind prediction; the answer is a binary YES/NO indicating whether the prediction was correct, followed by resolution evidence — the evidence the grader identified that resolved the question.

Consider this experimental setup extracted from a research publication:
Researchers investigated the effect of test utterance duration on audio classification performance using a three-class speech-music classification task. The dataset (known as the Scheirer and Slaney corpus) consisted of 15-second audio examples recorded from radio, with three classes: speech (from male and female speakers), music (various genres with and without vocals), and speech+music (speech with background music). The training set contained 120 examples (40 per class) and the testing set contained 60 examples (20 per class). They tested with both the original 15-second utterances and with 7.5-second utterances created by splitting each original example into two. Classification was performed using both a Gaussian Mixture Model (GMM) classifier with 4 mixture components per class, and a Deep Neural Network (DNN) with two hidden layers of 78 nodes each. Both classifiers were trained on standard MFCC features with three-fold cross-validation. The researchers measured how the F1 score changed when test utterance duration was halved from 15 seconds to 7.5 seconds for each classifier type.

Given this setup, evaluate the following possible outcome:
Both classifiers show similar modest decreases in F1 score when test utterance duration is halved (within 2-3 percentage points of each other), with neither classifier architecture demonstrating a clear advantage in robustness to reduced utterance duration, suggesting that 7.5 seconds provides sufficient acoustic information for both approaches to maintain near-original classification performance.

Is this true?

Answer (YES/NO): NO